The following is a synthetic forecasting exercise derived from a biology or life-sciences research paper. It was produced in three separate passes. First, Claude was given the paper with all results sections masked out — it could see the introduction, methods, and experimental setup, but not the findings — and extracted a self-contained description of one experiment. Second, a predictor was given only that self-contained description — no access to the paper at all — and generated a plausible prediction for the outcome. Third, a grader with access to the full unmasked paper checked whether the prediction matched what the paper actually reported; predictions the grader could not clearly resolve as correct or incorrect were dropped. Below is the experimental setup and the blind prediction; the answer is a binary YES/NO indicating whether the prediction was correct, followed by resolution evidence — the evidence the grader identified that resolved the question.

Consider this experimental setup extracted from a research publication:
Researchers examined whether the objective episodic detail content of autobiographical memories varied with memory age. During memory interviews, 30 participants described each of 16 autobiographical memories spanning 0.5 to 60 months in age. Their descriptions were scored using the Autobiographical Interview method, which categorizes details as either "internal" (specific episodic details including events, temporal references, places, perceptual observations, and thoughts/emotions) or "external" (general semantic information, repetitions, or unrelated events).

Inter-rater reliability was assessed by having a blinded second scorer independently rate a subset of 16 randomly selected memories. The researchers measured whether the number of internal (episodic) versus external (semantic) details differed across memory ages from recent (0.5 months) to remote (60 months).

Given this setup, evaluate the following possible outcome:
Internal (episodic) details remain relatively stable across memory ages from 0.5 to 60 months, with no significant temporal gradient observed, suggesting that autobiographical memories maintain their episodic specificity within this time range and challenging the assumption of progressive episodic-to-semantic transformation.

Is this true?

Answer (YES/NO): NO